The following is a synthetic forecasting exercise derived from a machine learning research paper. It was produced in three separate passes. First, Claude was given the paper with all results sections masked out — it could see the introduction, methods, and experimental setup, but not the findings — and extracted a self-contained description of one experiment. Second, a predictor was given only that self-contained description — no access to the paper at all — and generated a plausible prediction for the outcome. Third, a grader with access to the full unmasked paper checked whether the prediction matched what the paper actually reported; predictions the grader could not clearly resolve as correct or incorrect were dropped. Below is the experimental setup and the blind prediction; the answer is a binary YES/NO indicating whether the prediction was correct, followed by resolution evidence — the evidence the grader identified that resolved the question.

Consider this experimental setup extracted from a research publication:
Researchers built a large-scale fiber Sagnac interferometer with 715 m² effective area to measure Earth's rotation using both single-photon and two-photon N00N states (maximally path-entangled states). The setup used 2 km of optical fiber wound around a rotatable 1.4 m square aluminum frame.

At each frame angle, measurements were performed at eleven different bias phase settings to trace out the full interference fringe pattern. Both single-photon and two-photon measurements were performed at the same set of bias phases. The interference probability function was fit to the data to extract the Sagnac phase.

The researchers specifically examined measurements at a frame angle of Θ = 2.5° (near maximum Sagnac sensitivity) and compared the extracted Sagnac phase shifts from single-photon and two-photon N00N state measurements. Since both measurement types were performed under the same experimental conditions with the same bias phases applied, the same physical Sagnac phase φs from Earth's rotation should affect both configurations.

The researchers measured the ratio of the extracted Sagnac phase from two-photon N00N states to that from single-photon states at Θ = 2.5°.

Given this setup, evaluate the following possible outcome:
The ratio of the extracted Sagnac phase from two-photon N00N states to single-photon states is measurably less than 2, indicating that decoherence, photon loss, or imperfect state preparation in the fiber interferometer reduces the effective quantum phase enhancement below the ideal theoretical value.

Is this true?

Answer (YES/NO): NO